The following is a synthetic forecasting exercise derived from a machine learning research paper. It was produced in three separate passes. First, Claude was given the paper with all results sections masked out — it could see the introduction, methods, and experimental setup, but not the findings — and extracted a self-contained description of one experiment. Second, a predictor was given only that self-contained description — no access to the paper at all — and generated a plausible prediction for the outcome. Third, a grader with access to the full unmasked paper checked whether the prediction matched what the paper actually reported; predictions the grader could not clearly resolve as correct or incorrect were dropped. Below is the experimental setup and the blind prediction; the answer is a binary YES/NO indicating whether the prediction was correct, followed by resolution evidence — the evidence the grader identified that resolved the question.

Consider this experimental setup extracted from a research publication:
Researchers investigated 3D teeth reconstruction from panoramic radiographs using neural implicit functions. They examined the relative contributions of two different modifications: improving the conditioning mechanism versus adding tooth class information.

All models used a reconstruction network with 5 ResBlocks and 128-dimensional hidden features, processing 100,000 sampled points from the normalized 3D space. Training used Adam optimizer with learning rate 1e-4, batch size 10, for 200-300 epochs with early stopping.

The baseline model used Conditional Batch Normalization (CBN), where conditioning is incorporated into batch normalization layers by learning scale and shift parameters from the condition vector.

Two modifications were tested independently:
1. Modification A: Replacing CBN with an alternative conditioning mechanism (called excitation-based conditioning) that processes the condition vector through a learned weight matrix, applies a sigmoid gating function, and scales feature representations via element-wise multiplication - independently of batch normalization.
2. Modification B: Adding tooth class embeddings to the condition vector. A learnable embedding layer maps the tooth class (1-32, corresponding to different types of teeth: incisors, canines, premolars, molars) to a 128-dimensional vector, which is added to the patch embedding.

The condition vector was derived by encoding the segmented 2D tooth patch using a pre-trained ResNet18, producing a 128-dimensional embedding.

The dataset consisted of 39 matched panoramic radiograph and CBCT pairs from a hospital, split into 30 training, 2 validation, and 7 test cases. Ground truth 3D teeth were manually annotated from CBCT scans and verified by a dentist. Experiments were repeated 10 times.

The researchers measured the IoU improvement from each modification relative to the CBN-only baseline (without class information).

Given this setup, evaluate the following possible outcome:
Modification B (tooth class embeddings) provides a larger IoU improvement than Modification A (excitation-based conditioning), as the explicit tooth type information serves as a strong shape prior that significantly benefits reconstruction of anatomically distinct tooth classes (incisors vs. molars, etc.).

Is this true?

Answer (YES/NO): YES